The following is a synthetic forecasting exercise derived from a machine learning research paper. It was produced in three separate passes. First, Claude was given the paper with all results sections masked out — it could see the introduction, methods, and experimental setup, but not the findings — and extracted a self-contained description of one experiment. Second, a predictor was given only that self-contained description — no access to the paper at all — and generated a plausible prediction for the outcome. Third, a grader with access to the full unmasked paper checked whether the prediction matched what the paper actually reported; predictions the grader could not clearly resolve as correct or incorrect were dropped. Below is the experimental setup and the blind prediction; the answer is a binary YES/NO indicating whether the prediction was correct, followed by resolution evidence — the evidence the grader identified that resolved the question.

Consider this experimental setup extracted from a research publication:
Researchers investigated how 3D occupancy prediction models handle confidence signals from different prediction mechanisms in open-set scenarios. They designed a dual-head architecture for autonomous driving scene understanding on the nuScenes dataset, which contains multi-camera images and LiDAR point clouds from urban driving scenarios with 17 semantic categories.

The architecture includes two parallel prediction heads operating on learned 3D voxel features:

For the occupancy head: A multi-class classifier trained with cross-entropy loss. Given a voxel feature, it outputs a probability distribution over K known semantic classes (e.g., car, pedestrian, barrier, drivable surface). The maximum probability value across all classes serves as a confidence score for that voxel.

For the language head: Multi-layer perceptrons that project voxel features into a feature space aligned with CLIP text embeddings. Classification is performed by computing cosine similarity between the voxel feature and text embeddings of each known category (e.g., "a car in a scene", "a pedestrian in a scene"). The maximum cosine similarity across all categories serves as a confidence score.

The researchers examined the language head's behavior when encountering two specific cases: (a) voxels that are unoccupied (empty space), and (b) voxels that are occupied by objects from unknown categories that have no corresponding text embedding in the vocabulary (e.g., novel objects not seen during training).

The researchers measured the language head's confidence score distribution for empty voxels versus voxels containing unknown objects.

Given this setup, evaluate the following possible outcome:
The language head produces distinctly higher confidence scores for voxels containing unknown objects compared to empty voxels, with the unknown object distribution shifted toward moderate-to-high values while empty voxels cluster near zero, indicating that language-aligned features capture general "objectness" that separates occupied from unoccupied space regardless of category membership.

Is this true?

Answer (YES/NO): NO